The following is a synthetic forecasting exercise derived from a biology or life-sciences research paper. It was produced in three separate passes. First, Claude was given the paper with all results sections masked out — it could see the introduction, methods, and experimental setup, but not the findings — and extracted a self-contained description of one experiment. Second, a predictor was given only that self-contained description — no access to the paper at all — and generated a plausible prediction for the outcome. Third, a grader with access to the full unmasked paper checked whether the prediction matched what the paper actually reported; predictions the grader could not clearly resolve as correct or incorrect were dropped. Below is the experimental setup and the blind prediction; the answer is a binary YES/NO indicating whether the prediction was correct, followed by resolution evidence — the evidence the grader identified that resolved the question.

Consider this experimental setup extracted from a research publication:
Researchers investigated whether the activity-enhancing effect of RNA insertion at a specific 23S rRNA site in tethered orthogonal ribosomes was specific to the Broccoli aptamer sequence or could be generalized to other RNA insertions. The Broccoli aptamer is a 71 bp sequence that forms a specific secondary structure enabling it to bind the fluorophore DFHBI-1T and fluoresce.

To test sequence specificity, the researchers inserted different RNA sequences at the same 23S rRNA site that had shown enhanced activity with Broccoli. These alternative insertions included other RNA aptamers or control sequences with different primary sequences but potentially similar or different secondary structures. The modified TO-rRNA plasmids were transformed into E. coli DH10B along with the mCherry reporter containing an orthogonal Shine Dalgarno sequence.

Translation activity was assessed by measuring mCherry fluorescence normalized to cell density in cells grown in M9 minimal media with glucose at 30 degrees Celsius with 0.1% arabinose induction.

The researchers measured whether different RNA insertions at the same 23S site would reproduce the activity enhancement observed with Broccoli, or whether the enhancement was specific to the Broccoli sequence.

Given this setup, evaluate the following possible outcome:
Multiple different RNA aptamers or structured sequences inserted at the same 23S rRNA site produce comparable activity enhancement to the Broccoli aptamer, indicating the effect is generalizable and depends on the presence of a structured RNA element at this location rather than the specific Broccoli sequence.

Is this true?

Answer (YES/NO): YES